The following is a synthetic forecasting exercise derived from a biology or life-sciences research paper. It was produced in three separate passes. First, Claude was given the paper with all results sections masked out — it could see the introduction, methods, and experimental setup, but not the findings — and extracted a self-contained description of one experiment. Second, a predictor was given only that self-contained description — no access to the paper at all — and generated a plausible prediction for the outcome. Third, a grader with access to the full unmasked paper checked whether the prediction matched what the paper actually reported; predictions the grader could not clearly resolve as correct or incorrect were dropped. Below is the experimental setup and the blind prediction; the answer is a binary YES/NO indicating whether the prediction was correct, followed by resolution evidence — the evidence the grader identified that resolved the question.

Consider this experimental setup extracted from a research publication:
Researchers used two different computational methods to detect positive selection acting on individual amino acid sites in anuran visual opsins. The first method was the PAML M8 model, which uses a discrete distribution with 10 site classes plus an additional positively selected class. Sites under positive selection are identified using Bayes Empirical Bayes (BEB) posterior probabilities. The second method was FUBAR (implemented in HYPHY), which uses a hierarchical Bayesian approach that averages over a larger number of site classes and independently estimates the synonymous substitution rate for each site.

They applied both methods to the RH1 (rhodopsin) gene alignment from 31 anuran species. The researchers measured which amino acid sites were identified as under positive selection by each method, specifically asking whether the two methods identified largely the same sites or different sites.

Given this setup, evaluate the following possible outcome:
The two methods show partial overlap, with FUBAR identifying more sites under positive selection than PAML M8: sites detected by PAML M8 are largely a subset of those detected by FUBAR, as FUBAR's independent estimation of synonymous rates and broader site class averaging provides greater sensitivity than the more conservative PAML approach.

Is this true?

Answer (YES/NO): NO